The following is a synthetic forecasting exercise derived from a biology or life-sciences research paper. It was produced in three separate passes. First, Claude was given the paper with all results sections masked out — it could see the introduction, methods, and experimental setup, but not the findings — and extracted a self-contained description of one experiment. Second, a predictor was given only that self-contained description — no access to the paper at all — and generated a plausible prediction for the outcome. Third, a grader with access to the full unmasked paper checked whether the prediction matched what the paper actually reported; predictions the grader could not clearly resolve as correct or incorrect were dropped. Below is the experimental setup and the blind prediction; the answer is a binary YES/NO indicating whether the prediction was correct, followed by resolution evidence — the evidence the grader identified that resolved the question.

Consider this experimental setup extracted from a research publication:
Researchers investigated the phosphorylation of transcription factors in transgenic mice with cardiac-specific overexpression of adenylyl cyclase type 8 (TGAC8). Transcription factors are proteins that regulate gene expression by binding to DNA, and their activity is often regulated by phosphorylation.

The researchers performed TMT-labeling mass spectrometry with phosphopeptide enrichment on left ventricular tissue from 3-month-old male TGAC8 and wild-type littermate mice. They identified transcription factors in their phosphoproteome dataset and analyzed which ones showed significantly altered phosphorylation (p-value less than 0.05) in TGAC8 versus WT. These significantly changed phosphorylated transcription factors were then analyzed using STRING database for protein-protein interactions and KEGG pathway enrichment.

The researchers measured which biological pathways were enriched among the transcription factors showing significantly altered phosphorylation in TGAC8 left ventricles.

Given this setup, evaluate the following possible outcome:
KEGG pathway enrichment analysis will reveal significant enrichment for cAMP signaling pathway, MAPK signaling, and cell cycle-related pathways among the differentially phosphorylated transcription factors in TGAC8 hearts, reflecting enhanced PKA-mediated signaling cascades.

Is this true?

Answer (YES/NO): NO